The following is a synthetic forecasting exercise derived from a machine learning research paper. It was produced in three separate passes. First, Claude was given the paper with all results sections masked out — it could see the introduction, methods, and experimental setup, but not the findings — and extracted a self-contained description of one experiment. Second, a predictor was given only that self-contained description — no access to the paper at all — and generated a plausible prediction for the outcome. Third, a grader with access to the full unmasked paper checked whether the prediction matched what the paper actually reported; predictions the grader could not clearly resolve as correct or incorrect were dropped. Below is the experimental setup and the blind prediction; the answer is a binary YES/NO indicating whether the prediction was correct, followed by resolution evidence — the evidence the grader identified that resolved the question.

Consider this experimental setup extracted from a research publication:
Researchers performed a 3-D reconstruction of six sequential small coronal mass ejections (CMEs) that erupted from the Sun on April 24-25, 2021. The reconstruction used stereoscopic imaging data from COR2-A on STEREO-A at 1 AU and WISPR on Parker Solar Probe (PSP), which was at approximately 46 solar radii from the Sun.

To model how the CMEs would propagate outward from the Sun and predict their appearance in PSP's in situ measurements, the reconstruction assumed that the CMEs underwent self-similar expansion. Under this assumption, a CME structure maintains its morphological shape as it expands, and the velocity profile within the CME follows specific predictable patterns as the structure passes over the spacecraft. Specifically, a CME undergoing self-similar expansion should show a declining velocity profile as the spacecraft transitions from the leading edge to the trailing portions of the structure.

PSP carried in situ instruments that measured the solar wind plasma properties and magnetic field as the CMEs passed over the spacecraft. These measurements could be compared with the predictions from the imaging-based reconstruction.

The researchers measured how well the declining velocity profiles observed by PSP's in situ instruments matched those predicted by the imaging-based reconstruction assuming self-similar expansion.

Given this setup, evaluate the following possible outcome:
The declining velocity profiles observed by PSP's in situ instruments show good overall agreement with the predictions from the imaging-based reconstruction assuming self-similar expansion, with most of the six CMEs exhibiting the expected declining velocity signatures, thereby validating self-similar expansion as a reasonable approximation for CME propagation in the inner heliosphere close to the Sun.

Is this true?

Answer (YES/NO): NO